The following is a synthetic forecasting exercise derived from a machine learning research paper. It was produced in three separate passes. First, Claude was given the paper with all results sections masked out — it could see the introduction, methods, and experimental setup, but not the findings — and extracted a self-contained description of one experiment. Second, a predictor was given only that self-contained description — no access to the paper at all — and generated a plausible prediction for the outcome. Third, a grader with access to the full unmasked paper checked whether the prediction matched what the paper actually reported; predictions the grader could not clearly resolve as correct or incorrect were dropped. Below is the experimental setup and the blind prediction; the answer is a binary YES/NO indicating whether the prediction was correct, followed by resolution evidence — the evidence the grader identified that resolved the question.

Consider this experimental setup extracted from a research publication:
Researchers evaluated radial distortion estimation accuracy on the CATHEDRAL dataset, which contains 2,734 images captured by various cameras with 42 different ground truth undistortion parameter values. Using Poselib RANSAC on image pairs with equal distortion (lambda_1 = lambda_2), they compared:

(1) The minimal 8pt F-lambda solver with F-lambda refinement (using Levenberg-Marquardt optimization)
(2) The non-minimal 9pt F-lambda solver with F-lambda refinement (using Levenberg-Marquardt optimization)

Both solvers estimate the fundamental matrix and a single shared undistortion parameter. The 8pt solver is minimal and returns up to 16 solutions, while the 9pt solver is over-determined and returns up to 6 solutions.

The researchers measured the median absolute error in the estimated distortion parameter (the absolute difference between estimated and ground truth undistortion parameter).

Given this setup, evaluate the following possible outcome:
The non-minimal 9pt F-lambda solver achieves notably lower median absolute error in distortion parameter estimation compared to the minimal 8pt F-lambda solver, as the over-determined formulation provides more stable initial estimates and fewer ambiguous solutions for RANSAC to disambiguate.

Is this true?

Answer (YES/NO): NO